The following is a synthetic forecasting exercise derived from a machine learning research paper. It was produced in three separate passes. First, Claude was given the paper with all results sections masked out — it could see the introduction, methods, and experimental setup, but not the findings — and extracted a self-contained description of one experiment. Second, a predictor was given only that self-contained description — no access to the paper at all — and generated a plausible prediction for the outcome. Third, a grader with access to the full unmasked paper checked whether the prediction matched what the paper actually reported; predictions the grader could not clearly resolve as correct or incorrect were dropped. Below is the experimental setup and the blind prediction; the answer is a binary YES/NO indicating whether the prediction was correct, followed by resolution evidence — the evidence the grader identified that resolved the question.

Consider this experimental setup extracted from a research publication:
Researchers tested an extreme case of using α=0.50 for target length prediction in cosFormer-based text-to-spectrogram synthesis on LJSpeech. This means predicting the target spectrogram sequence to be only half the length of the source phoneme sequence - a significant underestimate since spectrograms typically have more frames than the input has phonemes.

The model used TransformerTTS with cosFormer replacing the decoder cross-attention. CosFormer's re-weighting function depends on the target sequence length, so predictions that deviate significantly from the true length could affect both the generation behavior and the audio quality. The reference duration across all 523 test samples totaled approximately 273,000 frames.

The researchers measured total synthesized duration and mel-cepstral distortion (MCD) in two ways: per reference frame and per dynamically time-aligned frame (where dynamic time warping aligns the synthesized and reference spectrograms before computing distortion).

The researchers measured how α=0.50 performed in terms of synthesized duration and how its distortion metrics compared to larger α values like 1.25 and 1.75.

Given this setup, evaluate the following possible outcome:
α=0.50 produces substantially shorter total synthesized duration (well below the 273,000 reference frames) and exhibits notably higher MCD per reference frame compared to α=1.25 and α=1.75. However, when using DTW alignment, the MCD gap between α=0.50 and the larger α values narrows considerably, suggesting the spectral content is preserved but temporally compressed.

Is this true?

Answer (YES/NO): NO